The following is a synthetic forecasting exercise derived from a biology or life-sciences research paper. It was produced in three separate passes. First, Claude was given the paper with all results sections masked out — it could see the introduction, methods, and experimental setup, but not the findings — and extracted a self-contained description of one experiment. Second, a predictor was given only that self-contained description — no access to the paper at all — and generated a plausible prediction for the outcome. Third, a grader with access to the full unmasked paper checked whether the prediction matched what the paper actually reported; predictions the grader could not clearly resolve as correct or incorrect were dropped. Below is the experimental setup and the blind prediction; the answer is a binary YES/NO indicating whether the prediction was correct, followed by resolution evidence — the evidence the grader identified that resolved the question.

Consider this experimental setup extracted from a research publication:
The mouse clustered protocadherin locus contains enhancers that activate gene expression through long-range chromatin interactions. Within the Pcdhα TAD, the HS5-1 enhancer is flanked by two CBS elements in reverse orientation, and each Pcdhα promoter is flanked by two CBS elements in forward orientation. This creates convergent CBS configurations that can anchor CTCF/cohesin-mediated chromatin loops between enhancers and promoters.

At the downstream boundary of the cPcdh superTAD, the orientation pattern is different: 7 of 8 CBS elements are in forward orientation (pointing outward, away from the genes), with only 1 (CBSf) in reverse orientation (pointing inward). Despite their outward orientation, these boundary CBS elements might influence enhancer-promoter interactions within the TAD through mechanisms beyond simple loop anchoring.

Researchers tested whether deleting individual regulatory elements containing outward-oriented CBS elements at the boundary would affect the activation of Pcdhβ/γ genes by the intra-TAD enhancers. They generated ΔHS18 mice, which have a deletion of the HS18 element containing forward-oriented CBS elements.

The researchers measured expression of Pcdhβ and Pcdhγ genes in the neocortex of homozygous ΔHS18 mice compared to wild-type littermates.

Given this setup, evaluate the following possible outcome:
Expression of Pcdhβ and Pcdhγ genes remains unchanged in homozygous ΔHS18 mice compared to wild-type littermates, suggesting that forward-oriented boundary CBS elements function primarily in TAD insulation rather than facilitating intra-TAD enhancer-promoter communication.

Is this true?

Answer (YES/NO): NO